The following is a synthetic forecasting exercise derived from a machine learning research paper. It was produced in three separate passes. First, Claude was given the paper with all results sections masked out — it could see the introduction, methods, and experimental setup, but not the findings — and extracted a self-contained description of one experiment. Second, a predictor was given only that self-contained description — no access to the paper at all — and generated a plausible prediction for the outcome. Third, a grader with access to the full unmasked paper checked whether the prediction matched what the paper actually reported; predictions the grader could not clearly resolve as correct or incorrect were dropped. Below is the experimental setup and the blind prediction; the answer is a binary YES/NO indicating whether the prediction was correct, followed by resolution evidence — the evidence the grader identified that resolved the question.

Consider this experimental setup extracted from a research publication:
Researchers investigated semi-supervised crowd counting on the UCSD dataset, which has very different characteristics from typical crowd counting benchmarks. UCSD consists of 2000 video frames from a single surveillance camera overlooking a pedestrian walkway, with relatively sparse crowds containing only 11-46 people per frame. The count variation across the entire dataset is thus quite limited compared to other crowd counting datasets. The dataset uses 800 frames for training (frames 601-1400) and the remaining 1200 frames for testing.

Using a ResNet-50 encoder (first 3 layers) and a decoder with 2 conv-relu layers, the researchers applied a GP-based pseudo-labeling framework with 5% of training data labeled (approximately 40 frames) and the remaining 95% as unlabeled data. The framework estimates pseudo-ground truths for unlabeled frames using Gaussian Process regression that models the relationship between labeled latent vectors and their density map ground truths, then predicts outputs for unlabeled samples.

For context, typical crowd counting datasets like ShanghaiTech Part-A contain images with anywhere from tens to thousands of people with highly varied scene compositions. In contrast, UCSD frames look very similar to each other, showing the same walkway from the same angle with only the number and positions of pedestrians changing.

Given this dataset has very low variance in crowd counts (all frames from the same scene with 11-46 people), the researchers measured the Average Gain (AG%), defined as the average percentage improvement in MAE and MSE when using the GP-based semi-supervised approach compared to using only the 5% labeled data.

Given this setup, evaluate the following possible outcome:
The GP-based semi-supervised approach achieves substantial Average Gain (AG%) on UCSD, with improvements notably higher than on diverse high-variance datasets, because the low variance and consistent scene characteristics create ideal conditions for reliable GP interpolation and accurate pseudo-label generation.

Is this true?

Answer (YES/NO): NO